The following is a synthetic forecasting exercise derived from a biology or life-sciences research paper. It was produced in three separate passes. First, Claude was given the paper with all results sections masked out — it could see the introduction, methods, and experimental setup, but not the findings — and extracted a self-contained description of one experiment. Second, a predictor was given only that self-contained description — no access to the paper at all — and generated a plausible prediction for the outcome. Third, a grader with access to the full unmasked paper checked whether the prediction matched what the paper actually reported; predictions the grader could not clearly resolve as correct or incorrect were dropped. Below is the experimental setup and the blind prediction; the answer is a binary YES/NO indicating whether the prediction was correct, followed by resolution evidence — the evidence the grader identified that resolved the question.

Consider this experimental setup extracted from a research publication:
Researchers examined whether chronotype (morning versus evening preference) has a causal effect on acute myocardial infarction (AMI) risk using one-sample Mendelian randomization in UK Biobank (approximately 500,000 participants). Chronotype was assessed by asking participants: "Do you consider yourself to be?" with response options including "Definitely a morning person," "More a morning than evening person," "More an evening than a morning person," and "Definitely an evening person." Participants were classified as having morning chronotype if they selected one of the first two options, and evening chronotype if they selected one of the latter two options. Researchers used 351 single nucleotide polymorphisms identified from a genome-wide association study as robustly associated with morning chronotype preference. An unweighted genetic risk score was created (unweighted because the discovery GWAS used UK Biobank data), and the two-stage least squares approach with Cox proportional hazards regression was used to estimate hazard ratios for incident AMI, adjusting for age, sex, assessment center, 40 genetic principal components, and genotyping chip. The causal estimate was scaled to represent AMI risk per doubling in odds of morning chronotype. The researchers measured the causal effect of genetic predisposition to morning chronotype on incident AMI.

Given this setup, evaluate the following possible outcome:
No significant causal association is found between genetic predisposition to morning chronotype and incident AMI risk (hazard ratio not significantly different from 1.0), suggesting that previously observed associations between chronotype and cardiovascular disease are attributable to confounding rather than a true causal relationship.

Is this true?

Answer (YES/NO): NO